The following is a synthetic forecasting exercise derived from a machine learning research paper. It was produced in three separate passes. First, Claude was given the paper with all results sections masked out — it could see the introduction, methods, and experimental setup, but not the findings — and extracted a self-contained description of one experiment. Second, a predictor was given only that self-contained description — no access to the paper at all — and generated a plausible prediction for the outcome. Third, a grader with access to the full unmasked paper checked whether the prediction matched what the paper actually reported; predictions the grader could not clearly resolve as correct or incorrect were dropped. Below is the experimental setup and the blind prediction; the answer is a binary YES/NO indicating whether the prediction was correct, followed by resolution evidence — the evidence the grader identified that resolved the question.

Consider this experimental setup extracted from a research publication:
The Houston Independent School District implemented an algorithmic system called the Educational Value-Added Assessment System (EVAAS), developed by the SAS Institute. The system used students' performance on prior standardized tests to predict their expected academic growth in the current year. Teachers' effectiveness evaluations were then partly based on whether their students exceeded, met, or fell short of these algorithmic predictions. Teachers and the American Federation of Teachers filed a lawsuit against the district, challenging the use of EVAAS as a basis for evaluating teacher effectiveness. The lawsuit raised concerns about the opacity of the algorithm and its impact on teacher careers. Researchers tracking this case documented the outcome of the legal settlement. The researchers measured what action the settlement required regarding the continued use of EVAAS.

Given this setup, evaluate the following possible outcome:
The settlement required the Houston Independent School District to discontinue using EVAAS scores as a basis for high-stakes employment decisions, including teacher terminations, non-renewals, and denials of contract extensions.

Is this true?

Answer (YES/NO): NO